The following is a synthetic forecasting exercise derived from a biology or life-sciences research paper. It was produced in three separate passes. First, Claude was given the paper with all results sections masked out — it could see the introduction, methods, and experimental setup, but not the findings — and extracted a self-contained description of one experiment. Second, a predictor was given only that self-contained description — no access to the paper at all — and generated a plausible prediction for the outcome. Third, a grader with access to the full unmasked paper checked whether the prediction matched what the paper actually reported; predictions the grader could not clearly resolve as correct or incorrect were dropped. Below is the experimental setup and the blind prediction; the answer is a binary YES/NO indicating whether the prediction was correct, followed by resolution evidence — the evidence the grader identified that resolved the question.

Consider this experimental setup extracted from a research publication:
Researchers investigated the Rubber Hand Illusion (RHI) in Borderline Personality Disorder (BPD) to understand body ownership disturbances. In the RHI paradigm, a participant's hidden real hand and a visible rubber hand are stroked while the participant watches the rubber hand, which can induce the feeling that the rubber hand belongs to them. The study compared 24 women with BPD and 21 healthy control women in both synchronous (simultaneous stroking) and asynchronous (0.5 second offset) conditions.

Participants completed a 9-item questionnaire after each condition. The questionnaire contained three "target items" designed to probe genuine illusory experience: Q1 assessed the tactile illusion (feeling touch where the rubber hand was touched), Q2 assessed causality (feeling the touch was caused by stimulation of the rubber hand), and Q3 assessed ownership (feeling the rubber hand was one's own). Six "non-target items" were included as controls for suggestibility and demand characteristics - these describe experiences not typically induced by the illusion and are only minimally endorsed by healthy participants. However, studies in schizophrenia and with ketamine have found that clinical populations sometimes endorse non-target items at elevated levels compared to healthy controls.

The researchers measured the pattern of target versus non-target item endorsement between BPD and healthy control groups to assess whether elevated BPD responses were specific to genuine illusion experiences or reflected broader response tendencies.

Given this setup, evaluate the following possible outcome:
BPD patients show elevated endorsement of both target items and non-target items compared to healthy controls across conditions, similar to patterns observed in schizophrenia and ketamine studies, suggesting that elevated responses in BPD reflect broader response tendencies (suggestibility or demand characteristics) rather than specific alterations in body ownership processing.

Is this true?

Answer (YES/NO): NO